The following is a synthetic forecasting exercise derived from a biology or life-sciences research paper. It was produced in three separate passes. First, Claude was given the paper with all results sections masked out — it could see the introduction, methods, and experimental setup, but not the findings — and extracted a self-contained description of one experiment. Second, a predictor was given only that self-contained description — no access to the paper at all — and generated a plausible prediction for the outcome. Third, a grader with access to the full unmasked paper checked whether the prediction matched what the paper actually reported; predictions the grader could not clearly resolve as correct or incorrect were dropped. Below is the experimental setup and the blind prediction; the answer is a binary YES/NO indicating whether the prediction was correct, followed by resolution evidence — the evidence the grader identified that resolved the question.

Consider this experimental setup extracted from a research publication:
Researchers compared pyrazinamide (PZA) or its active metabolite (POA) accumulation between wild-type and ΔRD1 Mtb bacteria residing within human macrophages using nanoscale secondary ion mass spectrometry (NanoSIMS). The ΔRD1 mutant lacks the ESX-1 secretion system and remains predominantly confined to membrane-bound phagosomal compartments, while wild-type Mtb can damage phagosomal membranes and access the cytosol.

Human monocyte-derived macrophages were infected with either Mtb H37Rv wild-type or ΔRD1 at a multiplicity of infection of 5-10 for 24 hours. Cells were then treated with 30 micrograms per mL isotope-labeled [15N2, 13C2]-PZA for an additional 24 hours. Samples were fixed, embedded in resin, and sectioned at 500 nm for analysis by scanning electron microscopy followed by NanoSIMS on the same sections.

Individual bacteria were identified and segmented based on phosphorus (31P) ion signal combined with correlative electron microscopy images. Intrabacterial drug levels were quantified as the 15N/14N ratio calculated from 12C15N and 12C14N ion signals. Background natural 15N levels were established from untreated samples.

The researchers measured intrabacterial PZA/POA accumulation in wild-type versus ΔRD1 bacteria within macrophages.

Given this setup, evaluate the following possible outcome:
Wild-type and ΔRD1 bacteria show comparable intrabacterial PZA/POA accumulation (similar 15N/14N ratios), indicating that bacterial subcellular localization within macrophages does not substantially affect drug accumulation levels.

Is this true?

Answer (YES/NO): NO